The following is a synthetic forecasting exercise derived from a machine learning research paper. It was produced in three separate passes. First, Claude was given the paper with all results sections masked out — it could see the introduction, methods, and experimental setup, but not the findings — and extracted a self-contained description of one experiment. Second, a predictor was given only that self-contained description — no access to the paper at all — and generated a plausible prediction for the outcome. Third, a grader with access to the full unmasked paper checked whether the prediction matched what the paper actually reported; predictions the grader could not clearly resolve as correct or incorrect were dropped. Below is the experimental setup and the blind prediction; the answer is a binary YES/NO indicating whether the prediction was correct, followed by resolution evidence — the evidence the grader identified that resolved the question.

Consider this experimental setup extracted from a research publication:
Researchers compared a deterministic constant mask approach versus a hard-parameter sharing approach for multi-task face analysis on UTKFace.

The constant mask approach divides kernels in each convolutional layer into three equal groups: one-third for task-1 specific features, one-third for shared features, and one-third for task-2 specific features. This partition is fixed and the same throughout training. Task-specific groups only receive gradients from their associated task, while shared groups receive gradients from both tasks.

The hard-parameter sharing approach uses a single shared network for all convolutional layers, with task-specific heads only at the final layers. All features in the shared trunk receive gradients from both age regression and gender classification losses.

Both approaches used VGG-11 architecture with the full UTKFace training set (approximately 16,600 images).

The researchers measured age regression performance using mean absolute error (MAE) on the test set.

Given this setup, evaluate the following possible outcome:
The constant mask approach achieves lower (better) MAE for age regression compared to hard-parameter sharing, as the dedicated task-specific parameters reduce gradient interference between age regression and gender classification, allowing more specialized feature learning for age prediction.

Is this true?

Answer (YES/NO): YES